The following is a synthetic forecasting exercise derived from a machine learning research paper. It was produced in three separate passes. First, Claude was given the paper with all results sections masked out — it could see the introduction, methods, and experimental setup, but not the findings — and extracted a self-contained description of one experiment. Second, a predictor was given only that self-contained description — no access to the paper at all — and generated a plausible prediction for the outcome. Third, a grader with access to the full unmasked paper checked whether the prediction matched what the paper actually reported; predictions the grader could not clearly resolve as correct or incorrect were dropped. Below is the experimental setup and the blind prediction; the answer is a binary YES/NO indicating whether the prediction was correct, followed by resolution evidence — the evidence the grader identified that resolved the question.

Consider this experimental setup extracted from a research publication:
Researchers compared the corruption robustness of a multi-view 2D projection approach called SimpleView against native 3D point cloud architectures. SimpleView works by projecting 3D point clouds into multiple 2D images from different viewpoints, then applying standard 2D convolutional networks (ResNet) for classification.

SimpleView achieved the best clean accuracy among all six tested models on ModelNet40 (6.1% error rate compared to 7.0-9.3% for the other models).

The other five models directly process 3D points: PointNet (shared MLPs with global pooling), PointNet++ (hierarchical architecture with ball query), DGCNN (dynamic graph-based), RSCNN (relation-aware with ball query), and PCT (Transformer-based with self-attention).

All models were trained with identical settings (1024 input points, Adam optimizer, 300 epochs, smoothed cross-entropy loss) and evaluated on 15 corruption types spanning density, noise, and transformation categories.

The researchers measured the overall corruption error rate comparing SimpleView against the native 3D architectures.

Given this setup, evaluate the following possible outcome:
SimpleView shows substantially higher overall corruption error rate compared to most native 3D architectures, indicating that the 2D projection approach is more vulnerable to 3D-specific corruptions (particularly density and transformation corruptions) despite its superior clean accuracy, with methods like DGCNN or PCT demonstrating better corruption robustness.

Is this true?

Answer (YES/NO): YES